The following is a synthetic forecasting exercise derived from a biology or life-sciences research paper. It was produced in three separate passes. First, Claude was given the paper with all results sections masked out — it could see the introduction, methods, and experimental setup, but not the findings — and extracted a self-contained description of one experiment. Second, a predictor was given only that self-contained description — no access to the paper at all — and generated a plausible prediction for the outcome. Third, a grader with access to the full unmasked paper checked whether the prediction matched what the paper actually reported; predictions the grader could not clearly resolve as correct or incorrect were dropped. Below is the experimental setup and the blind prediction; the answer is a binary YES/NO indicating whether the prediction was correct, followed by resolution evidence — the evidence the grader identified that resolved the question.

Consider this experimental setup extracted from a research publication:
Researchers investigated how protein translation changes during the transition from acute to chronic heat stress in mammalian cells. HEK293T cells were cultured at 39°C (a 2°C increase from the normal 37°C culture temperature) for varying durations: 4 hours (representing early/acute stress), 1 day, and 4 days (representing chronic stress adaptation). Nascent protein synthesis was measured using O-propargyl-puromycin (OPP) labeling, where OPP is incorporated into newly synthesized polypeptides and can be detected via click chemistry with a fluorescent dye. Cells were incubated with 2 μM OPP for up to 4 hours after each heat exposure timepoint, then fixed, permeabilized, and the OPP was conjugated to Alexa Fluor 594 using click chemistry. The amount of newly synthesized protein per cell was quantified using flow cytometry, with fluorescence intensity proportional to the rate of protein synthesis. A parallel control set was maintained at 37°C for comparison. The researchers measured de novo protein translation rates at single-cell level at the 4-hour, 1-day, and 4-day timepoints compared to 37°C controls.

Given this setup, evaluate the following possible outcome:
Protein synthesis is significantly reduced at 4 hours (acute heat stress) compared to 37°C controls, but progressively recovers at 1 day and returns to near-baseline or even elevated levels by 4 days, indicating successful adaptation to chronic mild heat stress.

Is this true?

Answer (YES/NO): YES